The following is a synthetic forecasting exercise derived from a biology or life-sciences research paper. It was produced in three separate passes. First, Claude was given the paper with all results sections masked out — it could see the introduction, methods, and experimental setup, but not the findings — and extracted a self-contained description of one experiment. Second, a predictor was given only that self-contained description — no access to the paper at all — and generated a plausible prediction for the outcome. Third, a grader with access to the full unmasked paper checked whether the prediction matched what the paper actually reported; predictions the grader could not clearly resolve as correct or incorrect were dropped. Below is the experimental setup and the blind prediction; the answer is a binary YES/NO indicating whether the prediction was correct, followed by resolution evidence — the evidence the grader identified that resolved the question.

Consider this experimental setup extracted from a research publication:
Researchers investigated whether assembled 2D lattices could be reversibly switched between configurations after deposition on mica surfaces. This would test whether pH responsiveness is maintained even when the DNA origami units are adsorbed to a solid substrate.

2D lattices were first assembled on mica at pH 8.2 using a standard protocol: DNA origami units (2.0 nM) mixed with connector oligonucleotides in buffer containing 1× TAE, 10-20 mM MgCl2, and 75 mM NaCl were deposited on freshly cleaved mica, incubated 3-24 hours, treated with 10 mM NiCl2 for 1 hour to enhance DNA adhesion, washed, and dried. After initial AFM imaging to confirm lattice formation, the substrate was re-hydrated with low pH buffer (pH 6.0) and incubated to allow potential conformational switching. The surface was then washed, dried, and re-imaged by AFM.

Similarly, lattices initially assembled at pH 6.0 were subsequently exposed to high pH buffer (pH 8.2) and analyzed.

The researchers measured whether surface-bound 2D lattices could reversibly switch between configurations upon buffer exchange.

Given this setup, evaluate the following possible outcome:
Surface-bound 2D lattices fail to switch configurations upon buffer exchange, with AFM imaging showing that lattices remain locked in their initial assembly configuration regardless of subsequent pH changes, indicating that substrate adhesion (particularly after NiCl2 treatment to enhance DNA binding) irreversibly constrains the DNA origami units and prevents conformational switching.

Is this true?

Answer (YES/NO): NO